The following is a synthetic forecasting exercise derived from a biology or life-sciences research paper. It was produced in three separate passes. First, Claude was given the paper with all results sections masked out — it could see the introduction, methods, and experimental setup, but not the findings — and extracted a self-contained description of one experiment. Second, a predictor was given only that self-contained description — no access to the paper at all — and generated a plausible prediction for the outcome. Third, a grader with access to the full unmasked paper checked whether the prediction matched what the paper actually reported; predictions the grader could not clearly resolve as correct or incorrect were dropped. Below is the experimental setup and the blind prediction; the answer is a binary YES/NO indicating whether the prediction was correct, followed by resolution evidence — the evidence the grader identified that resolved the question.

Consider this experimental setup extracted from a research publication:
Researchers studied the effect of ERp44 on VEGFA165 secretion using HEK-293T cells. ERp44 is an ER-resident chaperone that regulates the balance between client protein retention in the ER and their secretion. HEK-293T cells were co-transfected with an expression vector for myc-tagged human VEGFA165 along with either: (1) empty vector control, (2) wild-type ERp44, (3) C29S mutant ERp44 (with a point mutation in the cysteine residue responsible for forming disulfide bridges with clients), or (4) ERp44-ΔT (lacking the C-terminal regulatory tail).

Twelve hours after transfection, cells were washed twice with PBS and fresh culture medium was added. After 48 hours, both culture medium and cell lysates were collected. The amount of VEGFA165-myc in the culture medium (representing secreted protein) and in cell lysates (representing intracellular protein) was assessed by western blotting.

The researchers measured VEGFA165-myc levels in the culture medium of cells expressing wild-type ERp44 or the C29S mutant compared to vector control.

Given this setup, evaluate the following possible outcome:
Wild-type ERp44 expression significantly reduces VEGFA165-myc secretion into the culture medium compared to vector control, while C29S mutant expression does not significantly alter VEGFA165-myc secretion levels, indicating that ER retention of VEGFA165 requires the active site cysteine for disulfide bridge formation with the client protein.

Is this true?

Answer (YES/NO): NO